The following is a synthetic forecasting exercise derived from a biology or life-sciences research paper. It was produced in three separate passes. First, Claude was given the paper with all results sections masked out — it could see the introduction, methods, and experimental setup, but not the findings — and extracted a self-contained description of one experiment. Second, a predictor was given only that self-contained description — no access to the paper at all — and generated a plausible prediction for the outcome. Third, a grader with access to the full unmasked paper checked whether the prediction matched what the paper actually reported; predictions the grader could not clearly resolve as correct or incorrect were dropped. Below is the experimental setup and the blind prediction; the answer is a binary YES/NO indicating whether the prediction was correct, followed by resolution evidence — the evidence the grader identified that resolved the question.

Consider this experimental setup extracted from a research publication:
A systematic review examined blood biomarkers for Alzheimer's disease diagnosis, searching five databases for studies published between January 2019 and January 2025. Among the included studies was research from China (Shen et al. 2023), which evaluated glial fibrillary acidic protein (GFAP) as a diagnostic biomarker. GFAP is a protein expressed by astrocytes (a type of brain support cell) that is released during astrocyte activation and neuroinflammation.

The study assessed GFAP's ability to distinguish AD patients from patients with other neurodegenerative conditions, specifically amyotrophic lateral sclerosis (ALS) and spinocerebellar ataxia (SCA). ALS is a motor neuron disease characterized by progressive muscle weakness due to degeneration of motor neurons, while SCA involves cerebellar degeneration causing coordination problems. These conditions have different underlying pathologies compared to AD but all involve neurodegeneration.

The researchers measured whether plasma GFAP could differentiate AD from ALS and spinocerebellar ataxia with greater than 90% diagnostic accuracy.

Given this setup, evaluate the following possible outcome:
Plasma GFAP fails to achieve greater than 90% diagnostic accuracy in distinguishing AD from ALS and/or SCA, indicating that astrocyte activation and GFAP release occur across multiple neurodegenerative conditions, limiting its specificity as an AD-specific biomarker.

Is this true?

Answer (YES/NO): NO